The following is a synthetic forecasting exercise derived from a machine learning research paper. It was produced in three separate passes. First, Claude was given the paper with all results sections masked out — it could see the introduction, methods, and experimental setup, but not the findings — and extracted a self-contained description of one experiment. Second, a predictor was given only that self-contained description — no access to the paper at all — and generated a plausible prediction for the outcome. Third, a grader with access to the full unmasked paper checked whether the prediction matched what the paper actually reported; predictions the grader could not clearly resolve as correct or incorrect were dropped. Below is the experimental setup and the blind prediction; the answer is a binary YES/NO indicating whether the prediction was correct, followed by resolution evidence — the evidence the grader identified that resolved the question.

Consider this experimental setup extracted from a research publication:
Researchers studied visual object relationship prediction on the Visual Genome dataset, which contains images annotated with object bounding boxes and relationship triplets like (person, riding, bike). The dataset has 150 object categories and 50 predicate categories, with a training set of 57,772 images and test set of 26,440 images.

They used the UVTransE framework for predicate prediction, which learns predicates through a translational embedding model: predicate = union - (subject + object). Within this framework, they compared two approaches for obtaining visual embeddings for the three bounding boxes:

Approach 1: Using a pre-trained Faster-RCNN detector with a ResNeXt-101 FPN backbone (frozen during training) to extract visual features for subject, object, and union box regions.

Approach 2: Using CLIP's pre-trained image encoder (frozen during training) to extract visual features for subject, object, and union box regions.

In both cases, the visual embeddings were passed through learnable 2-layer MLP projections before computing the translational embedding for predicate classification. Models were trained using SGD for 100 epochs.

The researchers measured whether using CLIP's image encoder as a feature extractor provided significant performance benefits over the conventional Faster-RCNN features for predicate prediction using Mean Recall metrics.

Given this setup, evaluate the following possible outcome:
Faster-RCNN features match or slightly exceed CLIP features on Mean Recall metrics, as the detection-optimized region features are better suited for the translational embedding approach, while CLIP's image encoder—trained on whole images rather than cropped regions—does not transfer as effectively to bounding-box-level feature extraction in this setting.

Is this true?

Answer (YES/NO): YES